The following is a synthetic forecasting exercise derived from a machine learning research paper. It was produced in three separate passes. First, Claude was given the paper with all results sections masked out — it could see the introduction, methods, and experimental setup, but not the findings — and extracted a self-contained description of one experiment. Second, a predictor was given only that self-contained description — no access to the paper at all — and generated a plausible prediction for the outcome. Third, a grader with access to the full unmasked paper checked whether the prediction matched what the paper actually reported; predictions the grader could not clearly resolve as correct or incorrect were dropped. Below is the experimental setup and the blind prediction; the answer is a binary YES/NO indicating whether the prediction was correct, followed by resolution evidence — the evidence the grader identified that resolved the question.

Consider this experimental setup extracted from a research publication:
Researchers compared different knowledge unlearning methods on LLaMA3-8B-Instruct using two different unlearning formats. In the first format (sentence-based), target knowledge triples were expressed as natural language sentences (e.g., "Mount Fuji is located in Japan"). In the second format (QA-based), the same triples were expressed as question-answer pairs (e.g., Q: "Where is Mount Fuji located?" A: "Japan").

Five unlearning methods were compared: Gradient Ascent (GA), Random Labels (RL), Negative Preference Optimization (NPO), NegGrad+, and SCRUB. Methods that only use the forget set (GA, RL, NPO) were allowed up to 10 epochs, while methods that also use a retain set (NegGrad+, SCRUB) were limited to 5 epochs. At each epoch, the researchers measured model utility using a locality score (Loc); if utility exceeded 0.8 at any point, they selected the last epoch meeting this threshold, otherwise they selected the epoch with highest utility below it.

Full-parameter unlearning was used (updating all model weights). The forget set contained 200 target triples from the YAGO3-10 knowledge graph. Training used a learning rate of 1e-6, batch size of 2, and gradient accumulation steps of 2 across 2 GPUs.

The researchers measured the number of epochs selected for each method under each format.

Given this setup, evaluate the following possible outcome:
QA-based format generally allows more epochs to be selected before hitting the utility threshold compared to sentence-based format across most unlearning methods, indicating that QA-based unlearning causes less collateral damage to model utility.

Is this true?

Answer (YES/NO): NO